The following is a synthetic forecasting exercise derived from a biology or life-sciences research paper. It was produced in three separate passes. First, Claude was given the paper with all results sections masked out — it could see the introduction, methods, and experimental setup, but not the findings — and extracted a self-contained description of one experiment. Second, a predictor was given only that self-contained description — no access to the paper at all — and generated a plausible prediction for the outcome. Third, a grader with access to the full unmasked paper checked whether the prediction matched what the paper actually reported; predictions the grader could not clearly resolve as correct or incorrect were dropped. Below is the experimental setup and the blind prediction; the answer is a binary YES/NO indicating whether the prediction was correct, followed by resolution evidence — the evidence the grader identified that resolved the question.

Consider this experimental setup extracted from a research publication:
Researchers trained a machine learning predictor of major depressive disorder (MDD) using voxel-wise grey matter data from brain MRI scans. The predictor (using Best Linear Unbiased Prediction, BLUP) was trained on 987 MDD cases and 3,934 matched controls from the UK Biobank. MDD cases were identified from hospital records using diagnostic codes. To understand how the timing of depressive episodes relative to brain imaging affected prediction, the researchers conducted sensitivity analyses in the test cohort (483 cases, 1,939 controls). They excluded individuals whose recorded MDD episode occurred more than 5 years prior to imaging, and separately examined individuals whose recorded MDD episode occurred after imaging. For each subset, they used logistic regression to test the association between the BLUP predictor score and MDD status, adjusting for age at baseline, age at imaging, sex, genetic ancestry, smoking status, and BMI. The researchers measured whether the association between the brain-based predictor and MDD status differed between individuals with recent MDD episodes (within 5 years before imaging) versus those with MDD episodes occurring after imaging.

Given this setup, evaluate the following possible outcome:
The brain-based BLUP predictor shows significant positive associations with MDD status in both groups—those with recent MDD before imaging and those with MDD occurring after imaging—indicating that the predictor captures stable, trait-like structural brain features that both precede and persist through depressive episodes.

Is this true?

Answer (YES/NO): NO